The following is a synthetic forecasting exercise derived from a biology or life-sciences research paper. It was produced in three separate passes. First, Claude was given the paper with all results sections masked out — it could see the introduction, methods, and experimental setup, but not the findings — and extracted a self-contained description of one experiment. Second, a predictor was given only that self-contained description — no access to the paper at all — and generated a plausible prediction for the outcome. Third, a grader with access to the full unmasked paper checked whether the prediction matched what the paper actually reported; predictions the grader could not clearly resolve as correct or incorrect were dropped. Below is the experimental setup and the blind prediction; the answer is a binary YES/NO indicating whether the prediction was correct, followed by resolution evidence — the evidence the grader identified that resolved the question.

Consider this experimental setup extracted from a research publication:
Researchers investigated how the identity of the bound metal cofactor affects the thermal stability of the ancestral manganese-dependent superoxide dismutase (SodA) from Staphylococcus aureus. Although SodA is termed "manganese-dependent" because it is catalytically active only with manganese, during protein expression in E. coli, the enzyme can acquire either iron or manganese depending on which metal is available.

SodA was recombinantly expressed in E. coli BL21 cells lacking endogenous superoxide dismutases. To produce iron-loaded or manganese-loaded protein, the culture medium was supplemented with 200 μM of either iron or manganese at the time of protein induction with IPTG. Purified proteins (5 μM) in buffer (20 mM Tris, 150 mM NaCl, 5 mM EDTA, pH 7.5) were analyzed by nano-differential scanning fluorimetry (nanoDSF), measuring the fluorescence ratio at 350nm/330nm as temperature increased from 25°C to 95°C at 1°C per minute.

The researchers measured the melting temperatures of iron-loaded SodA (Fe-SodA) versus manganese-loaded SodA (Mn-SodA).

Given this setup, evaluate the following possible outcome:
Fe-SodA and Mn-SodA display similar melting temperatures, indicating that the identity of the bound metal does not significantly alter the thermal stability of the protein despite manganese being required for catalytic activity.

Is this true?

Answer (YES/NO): NO